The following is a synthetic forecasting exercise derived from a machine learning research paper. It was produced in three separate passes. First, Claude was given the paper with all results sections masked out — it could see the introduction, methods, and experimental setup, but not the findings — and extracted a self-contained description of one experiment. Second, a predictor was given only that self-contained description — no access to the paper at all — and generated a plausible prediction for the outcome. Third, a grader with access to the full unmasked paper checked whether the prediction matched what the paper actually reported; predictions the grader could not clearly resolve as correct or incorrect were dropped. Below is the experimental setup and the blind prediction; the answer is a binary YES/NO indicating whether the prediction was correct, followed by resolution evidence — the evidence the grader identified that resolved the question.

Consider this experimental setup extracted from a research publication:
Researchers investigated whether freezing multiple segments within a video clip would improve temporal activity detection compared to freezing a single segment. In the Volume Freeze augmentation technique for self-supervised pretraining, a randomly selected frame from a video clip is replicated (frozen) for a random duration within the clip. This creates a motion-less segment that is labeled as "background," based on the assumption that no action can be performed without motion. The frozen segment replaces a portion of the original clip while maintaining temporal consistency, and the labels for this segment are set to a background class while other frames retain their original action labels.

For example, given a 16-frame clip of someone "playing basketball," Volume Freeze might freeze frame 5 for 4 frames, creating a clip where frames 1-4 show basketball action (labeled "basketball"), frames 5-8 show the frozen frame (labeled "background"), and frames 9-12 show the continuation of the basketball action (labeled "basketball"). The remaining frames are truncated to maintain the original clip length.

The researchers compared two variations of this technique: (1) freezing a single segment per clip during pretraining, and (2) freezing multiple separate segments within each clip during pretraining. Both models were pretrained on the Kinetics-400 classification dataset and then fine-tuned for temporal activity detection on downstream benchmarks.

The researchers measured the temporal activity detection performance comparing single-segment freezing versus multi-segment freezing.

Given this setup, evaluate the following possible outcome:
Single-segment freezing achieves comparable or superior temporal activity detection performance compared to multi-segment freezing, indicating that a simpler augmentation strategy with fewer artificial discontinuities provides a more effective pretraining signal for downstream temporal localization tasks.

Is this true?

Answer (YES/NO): NO